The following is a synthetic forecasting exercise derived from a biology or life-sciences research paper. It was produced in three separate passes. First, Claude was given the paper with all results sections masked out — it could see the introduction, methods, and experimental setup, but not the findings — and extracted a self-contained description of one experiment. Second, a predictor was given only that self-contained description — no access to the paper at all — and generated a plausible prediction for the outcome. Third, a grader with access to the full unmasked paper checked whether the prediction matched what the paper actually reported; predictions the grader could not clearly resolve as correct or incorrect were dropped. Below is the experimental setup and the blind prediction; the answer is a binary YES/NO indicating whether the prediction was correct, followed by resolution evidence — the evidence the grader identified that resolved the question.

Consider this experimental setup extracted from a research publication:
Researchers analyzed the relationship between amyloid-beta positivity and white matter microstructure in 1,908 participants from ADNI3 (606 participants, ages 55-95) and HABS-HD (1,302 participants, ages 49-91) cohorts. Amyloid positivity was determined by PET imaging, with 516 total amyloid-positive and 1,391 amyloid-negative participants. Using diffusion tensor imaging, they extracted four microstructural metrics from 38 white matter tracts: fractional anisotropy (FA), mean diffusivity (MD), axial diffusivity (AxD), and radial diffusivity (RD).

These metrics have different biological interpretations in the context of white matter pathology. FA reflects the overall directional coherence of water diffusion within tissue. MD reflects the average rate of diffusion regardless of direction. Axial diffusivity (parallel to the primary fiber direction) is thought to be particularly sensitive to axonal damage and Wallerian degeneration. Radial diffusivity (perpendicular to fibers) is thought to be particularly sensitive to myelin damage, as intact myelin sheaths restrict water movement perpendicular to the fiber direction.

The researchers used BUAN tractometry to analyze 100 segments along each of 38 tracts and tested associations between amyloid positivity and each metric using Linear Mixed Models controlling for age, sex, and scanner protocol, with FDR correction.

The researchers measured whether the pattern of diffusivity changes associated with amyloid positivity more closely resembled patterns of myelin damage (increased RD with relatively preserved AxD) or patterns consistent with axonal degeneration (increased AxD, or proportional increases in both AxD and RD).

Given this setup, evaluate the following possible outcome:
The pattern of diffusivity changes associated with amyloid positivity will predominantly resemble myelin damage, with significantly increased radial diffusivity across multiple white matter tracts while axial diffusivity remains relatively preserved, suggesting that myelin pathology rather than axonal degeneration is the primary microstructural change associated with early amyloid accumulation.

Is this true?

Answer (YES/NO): NO